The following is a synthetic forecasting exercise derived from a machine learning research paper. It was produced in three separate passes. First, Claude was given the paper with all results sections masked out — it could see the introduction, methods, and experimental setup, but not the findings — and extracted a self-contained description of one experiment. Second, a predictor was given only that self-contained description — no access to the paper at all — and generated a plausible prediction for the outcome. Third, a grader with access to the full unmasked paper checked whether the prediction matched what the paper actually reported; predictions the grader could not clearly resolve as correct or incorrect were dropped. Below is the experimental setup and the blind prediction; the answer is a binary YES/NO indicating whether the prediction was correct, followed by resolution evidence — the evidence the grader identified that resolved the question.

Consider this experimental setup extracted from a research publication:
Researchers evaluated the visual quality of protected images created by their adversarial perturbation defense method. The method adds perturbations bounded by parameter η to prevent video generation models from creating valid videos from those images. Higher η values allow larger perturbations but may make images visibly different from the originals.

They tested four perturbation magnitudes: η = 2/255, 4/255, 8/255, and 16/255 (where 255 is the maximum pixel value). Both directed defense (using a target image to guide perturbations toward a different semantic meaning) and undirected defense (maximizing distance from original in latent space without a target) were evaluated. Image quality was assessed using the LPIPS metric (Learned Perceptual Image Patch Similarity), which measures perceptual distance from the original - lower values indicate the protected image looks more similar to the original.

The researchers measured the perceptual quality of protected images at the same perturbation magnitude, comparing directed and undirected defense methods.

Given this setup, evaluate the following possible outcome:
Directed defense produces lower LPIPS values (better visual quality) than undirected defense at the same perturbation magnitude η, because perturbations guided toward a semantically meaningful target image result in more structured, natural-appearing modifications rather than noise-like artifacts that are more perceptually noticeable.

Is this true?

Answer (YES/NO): NO